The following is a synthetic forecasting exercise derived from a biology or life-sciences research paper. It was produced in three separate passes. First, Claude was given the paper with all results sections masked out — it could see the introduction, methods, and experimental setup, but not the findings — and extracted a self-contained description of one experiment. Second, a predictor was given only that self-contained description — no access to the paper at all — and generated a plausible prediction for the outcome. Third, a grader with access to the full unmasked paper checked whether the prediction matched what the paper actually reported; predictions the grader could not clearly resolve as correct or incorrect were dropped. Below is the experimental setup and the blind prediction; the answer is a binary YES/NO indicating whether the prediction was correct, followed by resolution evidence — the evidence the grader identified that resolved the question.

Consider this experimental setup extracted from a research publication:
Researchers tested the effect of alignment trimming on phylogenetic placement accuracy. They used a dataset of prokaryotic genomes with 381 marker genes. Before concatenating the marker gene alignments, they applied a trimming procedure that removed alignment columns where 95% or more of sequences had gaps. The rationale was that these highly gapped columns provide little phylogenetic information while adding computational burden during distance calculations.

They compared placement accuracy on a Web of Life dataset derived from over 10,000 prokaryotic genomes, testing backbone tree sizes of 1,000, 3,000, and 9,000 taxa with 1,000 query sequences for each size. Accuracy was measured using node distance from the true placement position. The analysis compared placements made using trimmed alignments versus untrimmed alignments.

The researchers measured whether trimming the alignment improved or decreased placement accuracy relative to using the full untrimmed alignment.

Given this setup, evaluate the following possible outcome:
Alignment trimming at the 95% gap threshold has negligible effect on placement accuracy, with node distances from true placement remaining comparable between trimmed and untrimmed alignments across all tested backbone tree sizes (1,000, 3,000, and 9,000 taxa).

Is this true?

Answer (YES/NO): NO